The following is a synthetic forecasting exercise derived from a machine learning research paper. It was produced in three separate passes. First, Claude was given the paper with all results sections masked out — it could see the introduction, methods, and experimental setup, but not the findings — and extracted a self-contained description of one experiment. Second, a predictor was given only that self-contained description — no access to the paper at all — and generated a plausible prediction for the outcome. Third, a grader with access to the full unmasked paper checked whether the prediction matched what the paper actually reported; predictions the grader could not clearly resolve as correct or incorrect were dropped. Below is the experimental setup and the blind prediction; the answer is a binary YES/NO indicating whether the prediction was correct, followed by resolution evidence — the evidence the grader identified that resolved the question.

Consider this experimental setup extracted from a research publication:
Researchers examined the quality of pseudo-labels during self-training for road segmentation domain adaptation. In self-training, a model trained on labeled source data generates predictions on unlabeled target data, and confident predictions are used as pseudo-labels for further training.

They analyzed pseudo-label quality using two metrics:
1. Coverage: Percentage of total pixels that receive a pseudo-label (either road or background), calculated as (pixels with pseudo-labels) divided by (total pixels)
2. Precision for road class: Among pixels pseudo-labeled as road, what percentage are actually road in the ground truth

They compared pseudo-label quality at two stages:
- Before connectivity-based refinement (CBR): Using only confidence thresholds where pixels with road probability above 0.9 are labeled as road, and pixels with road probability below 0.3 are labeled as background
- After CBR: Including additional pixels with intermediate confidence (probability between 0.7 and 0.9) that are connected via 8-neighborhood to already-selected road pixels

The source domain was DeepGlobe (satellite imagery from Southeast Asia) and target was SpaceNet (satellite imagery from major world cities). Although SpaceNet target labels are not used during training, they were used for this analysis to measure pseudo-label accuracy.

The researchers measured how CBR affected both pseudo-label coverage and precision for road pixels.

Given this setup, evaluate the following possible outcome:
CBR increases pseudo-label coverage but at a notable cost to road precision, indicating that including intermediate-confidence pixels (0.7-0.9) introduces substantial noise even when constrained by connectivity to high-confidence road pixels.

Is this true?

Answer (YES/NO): NO